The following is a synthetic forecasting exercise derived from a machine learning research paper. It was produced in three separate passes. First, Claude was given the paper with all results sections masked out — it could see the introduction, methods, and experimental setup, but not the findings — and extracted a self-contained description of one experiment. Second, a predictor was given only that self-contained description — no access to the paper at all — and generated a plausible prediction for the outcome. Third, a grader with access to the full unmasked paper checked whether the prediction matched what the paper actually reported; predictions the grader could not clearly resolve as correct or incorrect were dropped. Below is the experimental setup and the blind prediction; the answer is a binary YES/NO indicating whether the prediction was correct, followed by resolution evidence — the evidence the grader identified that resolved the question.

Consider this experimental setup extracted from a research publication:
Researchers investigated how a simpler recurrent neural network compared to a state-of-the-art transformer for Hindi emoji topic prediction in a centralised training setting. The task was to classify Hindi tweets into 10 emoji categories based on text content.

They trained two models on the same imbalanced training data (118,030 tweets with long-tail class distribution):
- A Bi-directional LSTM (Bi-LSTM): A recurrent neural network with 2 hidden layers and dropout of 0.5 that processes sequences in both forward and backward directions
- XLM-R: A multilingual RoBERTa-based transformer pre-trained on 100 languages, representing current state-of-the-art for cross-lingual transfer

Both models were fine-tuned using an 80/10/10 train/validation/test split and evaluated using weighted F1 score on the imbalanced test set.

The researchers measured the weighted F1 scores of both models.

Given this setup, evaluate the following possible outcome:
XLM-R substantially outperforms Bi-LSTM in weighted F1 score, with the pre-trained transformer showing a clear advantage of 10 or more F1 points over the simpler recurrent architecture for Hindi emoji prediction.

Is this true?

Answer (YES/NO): NO